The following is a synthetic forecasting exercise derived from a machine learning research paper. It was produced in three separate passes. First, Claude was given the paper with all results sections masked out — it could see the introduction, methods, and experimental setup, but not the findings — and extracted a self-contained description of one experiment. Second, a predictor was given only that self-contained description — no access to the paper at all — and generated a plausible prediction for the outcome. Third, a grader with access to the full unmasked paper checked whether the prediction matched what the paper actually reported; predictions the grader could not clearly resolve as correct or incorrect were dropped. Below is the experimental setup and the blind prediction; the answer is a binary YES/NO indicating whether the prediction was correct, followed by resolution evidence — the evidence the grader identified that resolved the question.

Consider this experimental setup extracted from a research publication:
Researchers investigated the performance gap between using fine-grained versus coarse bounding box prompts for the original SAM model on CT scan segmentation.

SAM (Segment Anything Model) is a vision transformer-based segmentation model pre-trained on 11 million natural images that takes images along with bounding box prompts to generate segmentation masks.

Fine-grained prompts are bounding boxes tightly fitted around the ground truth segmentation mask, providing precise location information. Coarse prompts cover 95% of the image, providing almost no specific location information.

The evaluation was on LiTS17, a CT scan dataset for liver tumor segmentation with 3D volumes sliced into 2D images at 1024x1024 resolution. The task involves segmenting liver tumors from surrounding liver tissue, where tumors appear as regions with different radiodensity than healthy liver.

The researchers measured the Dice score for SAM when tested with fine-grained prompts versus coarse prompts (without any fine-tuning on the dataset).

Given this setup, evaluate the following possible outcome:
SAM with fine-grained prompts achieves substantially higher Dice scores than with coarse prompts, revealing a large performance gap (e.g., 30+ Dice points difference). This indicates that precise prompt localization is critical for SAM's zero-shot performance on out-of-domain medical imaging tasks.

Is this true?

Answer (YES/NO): NO